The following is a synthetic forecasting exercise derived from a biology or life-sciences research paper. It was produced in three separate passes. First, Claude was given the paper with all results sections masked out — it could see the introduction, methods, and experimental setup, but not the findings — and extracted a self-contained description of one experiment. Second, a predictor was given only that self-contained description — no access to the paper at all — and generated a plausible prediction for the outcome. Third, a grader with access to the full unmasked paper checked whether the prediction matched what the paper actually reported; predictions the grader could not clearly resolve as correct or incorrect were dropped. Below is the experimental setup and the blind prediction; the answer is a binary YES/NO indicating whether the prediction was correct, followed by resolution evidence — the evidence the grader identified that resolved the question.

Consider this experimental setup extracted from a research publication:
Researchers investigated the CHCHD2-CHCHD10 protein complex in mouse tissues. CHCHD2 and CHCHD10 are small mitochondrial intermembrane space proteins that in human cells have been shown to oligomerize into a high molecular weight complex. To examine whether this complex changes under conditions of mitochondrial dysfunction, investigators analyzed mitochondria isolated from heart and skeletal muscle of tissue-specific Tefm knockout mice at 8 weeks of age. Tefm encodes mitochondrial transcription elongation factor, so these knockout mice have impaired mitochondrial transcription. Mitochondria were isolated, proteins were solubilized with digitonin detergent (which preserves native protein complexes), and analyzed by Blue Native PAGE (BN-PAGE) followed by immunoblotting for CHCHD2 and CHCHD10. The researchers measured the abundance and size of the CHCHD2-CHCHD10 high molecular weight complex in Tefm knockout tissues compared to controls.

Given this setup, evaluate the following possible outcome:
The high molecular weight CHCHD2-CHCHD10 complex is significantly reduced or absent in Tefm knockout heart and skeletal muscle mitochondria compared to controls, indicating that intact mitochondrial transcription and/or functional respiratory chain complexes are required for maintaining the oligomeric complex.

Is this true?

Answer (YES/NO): NO